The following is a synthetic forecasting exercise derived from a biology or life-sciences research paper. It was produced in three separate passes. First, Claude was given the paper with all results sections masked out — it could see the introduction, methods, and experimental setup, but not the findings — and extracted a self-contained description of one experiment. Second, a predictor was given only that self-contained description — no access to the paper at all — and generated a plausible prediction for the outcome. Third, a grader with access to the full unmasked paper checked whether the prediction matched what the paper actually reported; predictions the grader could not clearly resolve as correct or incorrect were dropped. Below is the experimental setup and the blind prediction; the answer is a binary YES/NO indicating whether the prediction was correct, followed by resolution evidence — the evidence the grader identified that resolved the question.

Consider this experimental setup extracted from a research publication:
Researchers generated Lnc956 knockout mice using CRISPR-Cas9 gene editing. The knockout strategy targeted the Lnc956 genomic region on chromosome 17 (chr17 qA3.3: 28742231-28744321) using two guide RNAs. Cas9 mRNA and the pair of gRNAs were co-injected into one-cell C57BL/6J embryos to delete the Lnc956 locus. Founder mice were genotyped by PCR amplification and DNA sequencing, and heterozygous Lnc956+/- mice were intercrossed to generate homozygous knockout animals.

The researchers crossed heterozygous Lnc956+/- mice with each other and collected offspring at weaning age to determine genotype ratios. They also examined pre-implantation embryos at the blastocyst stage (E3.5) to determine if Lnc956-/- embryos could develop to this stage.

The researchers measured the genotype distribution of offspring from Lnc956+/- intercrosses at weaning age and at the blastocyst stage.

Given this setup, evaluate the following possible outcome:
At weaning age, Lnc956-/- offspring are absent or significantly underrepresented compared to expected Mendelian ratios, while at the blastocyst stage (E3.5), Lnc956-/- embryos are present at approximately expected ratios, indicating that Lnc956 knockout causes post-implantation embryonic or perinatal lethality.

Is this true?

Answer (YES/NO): YES